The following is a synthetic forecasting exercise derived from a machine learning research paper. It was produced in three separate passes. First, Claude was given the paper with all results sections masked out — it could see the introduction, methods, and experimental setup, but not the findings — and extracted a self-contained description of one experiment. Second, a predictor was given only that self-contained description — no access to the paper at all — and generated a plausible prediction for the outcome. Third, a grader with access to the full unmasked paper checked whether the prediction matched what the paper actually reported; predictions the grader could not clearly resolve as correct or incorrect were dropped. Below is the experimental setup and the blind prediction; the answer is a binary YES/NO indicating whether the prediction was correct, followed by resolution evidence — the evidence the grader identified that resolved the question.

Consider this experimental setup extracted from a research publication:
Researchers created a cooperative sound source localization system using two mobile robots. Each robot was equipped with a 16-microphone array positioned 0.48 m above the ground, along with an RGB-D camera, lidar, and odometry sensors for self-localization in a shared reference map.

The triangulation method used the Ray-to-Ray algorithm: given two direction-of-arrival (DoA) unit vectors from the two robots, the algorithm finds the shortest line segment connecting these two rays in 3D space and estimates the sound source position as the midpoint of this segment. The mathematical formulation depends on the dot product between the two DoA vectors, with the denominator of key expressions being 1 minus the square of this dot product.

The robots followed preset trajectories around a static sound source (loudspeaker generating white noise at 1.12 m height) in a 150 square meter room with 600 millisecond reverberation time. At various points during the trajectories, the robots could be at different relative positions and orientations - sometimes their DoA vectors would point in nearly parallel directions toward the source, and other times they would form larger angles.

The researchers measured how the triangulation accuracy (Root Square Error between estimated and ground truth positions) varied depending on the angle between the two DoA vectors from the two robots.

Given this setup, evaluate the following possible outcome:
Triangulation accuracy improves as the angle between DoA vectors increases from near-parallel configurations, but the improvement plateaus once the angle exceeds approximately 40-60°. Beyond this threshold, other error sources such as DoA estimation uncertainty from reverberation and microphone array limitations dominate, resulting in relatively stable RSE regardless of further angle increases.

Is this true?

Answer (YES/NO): NO